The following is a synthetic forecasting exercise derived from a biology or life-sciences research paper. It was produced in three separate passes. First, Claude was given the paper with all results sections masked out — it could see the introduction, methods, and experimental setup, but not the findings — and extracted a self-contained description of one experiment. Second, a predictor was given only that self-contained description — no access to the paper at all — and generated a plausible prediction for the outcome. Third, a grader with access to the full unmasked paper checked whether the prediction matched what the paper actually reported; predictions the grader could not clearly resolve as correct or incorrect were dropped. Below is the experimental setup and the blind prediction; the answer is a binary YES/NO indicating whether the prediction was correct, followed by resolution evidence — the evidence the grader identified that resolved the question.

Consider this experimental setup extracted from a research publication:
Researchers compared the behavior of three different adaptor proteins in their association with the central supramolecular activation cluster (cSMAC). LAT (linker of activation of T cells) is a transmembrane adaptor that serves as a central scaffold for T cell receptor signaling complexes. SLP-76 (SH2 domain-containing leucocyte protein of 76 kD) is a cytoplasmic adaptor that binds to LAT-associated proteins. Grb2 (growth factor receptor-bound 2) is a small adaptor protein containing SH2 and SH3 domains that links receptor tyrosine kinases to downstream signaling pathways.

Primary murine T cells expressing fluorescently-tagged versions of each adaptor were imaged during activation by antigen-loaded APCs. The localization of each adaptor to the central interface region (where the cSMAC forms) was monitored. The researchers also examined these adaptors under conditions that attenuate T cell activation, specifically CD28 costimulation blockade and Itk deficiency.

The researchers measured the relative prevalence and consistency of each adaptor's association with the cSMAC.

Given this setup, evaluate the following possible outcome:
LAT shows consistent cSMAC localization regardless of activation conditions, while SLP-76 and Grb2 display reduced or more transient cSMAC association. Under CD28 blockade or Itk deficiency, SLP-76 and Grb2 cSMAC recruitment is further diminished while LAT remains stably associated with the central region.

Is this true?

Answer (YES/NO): NO